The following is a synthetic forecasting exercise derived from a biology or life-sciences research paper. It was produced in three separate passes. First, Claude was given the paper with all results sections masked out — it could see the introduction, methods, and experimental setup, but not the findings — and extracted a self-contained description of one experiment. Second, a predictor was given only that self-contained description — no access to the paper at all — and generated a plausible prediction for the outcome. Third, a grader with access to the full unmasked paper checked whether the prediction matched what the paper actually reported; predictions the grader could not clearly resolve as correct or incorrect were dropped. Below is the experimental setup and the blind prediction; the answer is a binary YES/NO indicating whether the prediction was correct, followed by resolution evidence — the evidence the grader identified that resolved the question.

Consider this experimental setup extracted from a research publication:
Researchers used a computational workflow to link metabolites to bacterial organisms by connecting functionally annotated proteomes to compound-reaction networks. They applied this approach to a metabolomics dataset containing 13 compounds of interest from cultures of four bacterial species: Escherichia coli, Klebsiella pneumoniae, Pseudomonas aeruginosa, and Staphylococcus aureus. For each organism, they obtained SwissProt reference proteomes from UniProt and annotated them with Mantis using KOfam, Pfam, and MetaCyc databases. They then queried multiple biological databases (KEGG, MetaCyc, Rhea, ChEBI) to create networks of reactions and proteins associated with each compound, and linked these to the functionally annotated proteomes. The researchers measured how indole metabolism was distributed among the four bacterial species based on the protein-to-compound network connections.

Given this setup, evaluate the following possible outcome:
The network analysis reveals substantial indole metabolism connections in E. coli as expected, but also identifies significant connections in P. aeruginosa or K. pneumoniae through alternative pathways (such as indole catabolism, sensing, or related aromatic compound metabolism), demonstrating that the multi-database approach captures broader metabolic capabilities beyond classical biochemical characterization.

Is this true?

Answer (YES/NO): NO